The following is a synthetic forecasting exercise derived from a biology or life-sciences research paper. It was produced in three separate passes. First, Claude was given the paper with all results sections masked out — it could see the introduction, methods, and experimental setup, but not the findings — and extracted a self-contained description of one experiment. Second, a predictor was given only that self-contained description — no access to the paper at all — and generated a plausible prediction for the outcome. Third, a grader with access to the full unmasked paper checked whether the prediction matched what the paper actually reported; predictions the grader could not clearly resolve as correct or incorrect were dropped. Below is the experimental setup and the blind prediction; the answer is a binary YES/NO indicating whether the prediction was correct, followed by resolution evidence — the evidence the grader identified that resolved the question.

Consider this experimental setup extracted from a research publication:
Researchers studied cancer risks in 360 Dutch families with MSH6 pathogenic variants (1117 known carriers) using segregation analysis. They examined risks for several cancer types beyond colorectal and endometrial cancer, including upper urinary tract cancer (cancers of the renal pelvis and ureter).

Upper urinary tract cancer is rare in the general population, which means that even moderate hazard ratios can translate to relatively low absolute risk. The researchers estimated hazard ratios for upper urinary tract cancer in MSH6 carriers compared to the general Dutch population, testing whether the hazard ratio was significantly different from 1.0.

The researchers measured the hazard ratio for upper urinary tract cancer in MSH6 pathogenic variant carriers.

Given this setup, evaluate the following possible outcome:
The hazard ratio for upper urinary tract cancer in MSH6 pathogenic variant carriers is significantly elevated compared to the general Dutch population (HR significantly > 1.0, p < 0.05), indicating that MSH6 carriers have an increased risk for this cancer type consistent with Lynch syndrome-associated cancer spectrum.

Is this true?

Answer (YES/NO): YES